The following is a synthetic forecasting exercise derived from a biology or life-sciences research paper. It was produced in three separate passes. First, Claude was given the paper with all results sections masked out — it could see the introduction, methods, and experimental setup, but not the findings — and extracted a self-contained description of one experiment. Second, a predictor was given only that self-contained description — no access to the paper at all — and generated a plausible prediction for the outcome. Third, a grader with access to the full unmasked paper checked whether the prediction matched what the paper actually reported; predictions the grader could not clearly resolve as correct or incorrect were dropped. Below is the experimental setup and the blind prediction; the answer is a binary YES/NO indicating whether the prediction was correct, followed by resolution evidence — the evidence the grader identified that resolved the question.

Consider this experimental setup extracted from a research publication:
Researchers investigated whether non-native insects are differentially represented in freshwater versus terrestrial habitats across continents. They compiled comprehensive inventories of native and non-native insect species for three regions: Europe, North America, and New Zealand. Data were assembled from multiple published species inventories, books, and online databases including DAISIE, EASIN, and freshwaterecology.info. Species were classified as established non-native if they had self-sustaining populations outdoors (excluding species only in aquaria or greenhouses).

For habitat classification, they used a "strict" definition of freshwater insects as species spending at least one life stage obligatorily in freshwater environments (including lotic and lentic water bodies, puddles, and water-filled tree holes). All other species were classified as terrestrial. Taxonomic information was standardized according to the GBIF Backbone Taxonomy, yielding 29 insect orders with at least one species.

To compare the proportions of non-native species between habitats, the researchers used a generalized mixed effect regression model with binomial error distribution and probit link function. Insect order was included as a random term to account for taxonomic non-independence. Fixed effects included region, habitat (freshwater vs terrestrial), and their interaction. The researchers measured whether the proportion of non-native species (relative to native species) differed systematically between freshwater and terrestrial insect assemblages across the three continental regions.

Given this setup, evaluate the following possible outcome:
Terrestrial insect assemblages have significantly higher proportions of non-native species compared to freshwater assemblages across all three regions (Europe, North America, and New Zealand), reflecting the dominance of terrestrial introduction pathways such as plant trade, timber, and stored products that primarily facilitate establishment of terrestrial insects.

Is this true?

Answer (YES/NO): YES